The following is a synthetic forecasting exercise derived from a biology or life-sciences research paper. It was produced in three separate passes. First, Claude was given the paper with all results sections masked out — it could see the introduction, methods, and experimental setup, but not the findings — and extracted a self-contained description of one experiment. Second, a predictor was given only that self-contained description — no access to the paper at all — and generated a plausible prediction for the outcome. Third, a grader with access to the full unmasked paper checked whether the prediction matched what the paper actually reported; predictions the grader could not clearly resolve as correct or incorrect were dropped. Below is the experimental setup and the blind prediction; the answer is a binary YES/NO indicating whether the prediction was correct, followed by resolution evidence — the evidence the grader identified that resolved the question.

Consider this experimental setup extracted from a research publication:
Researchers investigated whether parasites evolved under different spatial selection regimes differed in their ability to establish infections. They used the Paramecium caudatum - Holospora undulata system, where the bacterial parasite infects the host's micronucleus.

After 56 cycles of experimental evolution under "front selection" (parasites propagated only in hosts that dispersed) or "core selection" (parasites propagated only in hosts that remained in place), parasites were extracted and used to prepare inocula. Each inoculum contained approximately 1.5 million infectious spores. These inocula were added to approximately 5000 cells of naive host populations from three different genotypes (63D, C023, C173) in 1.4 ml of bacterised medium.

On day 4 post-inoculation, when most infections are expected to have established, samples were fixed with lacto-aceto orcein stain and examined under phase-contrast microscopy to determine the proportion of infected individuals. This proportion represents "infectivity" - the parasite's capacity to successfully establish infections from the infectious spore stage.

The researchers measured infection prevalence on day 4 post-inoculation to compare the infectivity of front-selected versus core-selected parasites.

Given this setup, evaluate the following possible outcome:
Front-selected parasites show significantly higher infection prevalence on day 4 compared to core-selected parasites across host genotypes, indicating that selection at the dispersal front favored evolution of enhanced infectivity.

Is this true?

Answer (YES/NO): NO